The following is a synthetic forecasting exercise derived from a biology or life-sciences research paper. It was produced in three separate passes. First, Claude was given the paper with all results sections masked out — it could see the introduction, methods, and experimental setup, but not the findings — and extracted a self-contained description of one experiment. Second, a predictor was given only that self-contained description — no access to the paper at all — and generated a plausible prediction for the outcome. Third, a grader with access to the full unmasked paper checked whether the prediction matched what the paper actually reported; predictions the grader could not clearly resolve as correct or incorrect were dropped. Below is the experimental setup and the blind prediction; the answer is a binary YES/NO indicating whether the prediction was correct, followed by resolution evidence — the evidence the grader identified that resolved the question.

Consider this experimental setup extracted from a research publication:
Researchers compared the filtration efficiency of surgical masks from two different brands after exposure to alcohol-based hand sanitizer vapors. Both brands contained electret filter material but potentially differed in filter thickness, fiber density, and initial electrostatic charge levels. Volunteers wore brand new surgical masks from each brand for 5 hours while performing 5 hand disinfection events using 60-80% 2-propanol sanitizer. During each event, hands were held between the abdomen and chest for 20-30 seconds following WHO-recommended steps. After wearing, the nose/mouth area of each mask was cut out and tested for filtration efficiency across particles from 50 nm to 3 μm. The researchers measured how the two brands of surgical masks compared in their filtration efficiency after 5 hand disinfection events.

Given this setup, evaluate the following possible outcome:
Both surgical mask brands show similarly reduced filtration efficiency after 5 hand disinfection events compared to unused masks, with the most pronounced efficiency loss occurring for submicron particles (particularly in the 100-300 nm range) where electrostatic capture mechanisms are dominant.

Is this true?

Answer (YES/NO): NO